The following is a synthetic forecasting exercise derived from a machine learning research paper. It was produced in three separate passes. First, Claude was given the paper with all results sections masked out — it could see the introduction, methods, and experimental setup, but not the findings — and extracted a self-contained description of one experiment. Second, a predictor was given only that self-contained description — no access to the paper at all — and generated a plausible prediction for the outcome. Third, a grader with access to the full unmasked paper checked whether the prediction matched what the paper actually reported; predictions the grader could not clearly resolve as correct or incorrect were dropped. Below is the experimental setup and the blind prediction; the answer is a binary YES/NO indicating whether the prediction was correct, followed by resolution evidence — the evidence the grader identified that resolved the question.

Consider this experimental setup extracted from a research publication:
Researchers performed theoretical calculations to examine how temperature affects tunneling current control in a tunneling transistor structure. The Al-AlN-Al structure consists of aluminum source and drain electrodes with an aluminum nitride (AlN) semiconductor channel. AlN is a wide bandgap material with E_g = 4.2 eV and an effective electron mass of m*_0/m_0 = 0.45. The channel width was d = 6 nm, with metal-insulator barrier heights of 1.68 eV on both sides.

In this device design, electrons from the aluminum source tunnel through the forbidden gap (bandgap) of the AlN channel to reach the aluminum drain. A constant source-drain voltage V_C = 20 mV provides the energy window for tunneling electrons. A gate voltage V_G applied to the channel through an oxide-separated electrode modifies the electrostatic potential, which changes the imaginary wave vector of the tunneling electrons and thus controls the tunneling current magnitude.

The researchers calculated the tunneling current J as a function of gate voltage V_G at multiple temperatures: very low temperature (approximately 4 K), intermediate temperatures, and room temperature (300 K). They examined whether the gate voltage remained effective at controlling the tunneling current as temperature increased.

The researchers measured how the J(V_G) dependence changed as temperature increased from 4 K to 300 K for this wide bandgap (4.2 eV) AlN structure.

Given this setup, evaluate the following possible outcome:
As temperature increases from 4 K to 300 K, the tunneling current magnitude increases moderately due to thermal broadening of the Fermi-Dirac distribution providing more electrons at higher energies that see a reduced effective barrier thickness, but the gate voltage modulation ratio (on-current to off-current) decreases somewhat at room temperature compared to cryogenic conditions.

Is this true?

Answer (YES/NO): NO